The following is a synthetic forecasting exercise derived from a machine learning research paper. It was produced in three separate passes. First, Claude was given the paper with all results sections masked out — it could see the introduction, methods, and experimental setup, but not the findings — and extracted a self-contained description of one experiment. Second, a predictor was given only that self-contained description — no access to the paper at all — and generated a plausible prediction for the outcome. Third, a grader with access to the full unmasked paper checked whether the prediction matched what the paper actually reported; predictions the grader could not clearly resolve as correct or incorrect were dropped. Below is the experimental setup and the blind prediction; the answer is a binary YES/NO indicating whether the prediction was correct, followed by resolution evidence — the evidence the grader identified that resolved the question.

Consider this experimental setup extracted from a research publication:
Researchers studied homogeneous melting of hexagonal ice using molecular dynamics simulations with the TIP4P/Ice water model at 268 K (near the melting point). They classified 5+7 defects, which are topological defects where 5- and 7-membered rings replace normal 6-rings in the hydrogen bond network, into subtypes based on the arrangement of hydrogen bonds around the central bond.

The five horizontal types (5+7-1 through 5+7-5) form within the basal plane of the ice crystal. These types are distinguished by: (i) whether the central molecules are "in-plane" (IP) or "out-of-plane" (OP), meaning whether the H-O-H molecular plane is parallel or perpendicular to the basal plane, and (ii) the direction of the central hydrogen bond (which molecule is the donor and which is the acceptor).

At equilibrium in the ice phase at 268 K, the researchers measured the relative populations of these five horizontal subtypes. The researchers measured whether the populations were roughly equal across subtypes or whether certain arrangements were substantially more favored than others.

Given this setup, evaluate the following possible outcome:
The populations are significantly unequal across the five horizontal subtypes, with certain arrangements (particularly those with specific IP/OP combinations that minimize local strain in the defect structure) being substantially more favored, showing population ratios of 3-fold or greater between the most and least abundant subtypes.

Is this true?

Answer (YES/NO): NO